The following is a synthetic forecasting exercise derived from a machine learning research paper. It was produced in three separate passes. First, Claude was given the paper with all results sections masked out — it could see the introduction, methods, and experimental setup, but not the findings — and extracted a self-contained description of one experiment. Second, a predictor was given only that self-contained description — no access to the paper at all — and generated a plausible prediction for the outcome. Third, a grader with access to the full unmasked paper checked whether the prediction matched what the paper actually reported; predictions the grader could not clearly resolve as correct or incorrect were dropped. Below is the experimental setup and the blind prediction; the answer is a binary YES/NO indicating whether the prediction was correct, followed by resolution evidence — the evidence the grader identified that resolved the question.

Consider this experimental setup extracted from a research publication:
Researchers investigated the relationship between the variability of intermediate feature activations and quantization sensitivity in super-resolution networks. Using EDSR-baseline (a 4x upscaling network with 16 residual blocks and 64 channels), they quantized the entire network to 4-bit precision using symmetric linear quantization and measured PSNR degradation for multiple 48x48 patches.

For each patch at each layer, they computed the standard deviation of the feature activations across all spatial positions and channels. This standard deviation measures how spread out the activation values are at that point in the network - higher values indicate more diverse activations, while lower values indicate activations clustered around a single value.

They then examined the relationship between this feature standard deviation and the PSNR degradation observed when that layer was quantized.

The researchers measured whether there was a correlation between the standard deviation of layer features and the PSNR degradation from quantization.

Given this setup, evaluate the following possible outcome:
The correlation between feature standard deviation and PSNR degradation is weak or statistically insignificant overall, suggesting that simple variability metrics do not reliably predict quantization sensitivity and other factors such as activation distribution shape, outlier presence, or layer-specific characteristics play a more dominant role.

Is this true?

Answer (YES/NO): NO